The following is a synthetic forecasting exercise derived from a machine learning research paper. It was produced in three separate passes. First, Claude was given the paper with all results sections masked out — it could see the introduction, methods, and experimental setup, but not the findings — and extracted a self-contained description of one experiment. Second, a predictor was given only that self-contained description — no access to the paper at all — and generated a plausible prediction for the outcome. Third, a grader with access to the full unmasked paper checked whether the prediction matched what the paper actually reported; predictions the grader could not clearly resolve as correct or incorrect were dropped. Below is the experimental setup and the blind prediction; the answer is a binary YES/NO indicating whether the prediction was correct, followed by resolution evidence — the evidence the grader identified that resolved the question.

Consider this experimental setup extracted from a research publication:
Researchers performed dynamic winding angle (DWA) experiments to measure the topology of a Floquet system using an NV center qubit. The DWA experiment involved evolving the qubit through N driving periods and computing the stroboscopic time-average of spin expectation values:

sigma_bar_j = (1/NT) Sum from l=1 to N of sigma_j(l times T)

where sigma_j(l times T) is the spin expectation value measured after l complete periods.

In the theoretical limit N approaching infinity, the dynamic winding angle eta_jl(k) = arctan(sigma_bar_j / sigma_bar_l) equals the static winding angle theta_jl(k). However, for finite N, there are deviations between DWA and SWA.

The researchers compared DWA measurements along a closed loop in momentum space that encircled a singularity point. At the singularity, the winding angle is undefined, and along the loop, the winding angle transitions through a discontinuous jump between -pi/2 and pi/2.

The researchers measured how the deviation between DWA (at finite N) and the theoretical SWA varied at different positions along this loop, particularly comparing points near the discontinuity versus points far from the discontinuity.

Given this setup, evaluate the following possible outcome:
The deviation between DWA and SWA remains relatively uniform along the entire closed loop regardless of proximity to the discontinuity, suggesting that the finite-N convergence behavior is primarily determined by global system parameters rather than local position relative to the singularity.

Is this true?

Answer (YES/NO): NO